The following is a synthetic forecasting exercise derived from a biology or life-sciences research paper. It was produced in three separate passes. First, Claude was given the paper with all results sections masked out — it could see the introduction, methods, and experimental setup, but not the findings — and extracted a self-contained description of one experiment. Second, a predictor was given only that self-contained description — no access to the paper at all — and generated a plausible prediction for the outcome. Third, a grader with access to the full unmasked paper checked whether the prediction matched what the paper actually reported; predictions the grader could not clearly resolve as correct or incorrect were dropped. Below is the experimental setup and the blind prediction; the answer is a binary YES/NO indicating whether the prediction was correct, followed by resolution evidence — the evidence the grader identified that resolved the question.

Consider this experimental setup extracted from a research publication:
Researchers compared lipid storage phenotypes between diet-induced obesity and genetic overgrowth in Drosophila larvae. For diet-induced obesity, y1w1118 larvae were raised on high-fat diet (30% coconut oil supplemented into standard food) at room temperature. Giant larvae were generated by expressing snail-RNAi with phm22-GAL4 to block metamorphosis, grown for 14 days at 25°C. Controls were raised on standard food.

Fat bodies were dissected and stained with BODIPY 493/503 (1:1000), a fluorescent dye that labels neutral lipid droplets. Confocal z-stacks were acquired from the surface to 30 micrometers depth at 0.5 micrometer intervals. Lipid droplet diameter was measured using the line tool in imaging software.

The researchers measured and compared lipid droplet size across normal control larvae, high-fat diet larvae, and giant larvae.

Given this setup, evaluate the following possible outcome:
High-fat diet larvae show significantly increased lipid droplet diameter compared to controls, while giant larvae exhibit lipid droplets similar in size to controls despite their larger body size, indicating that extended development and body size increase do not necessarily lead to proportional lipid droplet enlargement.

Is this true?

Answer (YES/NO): NO